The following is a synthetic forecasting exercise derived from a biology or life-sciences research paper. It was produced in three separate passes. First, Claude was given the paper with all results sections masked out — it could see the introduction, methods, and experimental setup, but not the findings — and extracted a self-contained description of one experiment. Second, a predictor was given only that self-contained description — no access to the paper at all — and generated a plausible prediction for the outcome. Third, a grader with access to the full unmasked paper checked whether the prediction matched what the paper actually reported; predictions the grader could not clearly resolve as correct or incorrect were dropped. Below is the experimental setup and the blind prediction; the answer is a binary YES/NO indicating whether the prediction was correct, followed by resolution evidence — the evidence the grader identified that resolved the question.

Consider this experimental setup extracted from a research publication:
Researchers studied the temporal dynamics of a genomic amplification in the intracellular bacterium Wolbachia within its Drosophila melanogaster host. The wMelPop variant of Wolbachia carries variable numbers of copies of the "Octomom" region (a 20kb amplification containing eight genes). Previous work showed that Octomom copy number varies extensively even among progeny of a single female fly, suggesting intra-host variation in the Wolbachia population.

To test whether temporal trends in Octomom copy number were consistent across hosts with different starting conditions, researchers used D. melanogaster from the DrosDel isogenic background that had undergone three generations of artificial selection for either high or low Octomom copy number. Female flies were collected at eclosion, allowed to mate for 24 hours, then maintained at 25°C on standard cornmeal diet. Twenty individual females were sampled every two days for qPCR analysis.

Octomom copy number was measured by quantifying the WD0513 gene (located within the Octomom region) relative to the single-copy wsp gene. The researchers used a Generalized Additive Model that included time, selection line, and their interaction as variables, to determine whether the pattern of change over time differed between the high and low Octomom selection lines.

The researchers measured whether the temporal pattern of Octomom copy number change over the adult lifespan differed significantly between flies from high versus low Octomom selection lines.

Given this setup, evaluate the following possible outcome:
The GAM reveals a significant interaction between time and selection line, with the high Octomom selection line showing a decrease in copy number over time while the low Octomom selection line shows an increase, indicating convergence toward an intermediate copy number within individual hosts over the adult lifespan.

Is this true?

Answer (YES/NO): NO